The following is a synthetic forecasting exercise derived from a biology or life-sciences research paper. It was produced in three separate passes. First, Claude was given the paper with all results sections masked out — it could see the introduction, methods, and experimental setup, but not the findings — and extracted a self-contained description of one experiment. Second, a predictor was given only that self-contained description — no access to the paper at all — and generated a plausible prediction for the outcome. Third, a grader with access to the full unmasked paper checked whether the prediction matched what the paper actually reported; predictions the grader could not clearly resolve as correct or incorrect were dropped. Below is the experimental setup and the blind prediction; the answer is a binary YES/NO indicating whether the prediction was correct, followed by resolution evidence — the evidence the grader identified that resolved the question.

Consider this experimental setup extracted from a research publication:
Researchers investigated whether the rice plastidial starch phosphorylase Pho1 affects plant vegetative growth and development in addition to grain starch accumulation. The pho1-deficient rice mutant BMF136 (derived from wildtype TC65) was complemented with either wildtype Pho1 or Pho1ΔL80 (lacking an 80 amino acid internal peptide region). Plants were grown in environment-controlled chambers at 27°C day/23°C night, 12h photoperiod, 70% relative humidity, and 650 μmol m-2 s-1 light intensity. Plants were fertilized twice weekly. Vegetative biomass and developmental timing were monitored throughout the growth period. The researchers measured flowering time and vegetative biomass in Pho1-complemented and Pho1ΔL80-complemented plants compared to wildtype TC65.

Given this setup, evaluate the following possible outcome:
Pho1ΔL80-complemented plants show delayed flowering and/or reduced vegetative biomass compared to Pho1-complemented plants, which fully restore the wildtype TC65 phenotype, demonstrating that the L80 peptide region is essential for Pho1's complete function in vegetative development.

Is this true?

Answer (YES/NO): NO